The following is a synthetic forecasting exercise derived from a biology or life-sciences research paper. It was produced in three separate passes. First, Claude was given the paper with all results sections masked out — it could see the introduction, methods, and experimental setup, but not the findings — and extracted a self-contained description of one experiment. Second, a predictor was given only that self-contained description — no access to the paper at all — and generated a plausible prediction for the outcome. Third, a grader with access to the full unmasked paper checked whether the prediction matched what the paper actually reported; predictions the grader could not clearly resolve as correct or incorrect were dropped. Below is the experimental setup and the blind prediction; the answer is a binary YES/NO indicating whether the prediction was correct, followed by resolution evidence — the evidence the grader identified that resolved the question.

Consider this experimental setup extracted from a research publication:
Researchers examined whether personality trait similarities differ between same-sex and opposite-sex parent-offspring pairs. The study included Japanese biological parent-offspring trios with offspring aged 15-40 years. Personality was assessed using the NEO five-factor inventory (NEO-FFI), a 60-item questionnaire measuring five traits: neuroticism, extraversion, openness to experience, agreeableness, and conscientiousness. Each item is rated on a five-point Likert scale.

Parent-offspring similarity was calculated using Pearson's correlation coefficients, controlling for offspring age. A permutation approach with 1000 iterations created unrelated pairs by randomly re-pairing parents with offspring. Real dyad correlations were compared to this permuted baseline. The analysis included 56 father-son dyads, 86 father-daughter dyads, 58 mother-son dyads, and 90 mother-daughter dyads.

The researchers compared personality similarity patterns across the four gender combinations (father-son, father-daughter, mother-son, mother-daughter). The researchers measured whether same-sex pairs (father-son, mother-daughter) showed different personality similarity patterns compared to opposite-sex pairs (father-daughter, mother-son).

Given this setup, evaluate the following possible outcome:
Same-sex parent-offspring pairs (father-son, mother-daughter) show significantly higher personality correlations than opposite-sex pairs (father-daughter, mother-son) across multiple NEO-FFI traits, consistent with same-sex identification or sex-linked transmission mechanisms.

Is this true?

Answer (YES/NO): NO